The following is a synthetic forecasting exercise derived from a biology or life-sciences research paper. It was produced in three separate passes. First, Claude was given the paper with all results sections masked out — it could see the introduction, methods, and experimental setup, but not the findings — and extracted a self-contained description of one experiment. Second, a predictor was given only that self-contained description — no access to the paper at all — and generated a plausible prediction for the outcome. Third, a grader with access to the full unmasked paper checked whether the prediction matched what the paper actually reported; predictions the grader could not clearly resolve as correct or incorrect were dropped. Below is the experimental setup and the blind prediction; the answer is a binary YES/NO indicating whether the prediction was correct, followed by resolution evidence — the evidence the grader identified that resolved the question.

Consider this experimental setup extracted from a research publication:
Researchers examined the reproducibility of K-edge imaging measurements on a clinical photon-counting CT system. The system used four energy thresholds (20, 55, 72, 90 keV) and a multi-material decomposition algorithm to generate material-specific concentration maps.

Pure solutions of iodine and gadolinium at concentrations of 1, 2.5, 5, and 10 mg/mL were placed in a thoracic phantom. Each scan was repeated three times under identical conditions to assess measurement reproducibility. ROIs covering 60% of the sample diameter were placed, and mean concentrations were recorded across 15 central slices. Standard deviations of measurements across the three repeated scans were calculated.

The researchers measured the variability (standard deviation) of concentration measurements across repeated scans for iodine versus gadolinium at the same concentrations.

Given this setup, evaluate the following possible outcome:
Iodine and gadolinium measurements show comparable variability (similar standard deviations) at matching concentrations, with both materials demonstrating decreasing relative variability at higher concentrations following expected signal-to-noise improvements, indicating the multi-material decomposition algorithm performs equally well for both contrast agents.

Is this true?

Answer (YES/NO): YES